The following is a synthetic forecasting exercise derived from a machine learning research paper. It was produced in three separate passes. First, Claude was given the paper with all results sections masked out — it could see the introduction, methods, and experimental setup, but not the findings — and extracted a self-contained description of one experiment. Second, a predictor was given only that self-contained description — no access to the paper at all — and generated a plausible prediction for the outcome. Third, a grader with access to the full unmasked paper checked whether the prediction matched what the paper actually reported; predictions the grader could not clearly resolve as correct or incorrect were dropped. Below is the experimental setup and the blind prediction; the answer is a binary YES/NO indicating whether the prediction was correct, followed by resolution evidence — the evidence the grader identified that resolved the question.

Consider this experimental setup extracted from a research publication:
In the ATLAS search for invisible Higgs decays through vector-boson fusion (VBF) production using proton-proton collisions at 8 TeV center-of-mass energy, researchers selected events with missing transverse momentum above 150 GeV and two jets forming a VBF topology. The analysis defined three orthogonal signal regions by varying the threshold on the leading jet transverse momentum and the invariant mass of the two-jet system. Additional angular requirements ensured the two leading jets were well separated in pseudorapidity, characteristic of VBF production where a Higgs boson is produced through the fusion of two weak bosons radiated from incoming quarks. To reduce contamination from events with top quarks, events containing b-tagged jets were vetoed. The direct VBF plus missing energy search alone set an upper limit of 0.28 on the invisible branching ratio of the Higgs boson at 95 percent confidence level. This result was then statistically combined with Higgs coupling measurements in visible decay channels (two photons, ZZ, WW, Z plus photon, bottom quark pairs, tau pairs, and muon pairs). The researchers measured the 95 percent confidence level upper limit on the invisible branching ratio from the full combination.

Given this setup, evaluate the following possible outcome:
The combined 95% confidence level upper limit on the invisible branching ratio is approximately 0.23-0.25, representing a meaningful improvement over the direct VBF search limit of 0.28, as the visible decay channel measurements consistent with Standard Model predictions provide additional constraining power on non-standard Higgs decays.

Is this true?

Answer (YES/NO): YES